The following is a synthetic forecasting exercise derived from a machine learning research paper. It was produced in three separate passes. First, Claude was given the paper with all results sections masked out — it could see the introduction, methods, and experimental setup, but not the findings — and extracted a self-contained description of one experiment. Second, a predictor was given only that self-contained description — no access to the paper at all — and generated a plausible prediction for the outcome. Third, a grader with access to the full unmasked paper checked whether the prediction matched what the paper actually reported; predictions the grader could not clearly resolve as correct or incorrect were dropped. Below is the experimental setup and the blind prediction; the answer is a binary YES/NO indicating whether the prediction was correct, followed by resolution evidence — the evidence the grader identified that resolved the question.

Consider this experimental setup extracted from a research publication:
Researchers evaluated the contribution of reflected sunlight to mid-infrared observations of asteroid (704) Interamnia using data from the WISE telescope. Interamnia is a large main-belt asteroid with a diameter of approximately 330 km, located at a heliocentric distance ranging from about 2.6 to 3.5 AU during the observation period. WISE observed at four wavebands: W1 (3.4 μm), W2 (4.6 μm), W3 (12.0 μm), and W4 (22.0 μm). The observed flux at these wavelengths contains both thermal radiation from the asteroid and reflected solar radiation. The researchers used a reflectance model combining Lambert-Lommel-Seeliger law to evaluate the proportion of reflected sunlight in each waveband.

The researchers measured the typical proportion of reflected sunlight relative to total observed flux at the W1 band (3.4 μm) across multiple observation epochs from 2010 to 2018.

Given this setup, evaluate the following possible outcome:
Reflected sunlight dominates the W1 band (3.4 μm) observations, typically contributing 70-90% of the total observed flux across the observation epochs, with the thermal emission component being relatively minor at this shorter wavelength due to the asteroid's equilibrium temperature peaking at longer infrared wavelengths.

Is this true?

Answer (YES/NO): NO